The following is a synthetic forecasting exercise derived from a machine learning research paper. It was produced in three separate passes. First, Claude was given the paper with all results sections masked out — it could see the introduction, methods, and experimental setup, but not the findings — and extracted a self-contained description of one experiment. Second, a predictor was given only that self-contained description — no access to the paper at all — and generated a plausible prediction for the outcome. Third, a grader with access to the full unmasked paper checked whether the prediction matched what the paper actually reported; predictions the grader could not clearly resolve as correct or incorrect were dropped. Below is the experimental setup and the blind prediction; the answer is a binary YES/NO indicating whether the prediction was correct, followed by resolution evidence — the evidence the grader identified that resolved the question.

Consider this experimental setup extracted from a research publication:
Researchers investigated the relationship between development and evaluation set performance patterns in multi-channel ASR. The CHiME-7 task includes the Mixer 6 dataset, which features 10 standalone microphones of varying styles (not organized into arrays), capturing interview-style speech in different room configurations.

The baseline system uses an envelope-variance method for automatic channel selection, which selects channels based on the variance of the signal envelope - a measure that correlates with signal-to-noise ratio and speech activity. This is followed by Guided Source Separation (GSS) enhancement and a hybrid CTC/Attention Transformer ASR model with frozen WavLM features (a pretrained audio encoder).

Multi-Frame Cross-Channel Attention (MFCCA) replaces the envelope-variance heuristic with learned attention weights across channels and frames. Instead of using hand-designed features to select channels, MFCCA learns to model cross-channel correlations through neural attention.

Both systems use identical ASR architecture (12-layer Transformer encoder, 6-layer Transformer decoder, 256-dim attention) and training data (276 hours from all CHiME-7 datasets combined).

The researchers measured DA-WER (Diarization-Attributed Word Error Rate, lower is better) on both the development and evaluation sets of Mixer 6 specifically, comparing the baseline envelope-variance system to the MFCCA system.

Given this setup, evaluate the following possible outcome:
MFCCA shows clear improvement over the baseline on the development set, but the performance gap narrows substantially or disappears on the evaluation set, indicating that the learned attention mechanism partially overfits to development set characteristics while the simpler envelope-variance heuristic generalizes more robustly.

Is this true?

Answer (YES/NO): NO